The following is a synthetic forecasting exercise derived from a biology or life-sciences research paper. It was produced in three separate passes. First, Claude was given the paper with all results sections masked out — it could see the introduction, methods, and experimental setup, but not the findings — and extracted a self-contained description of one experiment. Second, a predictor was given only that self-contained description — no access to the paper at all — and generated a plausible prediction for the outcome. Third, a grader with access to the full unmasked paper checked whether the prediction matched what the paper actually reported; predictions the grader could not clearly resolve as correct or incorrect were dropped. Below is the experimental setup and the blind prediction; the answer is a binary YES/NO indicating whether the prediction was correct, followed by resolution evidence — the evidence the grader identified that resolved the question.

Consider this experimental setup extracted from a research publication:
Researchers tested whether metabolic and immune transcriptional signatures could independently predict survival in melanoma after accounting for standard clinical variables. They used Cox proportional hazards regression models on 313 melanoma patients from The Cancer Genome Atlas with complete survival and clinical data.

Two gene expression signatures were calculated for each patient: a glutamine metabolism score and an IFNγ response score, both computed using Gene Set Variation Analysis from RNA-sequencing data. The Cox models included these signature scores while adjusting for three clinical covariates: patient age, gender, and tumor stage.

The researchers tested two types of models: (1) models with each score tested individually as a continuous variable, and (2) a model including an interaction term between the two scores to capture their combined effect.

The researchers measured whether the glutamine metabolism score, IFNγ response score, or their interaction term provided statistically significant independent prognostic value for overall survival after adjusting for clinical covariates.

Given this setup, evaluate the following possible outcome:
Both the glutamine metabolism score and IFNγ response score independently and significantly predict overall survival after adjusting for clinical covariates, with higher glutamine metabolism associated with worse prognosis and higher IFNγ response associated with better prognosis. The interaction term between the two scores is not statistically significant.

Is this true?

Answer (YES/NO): NO